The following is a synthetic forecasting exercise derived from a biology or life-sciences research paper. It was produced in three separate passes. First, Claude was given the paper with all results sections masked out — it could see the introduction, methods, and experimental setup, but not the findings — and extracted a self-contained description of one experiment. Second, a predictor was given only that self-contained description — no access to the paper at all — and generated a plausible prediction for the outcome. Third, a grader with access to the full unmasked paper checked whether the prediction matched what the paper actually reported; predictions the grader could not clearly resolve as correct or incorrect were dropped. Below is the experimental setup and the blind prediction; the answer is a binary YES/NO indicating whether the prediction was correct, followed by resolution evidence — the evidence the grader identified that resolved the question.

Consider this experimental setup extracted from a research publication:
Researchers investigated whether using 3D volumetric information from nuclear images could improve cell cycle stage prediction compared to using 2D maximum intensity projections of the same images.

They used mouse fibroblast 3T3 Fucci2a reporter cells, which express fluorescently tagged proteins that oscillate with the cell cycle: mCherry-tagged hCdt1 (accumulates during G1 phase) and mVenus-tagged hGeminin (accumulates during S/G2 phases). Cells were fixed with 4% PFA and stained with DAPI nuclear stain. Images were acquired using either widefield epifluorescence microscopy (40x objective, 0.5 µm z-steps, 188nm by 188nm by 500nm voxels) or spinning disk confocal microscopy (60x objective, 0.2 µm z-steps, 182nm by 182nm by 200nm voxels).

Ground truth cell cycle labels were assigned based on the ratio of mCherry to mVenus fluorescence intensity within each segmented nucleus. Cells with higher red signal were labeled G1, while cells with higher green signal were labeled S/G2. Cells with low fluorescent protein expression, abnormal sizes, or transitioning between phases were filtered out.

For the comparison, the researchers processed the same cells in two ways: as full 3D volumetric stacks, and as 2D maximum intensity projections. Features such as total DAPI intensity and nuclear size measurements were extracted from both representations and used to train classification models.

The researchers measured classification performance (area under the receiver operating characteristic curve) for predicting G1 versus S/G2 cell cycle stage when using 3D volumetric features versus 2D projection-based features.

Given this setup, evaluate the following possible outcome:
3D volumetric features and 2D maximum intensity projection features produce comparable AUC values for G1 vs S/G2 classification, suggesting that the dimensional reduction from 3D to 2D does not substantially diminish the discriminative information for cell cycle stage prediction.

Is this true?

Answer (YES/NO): NO